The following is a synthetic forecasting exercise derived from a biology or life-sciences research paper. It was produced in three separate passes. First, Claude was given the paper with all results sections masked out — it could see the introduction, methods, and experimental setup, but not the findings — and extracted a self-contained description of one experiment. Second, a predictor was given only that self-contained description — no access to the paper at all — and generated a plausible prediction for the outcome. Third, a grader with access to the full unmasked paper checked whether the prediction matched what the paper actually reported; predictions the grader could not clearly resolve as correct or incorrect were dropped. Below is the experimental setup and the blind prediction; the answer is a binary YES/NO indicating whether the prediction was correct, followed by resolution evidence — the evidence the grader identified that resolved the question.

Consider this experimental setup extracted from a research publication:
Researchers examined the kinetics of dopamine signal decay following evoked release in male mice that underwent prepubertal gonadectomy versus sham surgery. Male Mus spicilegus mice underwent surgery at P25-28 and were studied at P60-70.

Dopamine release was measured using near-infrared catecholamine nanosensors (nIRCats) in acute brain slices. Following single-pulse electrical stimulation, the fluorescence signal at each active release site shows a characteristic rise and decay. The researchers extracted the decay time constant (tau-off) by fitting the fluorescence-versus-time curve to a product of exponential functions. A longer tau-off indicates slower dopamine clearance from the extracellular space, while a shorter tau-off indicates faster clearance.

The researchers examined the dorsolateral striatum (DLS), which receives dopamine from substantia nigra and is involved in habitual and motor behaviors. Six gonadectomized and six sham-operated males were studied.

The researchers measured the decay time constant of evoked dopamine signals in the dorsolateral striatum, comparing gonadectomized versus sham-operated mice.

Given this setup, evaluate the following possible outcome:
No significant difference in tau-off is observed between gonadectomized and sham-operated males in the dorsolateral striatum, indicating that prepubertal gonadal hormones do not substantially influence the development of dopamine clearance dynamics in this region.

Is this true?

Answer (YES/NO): NO